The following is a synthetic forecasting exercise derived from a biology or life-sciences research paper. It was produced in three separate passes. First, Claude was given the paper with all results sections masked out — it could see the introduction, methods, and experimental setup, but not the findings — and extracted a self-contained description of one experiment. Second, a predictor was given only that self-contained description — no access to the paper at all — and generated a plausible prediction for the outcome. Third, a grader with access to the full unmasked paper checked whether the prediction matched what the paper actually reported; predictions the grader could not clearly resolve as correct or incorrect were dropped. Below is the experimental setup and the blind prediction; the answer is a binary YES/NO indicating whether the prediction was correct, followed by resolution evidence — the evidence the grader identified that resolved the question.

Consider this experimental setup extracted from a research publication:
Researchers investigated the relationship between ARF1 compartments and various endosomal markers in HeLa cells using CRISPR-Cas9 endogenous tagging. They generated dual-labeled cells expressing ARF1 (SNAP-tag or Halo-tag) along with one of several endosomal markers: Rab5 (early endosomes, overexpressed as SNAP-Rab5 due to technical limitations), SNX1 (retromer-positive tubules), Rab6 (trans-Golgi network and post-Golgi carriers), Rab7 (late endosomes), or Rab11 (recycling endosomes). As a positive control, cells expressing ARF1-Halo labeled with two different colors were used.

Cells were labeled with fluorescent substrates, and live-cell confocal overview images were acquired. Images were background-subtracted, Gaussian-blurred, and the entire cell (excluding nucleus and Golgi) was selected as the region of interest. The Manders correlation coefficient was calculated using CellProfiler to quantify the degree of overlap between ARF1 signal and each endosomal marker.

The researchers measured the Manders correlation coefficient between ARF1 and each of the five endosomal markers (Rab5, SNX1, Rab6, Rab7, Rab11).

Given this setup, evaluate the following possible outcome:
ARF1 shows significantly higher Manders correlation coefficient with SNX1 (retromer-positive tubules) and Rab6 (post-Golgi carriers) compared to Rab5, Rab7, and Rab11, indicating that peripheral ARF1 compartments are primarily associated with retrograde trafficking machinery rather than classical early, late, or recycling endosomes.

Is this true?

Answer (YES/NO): NO